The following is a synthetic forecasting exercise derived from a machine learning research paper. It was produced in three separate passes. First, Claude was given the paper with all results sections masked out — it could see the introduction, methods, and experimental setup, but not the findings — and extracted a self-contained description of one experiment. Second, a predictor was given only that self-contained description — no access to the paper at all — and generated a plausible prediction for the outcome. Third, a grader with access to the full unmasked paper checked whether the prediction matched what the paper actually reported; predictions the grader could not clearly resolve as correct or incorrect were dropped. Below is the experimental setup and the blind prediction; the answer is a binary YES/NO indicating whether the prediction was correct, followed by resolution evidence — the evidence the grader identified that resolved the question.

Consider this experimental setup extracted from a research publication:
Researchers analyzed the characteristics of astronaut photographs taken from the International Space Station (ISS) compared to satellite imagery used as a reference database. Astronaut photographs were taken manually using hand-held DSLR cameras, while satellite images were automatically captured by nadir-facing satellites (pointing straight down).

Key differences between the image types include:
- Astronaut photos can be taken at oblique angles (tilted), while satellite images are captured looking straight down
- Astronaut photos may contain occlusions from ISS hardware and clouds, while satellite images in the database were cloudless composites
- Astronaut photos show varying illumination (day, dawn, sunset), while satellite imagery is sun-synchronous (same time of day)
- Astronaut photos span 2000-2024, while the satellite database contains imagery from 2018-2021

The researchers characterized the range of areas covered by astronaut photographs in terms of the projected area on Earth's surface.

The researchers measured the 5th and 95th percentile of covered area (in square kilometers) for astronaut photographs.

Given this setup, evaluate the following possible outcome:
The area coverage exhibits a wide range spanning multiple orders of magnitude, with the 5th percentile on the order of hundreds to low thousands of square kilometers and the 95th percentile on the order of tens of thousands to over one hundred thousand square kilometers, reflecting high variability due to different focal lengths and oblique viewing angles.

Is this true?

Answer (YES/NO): YES